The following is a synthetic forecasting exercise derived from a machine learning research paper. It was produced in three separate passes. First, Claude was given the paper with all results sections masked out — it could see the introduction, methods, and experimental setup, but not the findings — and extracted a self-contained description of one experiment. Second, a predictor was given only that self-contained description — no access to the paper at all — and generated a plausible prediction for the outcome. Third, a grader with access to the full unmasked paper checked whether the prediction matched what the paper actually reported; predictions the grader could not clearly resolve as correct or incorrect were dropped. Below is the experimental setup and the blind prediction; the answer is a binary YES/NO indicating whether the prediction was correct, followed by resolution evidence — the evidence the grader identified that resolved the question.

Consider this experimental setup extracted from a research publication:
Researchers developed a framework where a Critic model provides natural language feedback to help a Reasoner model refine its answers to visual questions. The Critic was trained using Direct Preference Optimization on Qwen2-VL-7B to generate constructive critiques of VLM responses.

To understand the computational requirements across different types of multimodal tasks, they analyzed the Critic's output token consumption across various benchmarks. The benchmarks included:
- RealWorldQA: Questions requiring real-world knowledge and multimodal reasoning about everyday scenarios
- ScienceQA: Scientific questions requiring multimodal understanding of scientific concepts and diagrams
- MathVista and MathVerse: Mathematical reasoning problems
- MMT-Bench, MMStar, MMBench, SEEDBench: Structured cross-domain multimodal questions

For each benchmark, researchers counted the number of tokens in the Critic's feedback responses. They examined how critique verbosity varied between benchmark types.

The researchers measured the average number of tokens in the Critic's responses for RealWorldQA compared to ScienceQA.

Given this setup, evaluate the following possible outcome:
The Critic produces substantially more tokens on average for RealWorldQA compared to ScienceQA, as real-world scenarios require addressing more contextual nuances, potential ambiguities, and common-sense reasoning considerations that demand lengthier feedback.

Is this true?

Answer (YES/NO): NO